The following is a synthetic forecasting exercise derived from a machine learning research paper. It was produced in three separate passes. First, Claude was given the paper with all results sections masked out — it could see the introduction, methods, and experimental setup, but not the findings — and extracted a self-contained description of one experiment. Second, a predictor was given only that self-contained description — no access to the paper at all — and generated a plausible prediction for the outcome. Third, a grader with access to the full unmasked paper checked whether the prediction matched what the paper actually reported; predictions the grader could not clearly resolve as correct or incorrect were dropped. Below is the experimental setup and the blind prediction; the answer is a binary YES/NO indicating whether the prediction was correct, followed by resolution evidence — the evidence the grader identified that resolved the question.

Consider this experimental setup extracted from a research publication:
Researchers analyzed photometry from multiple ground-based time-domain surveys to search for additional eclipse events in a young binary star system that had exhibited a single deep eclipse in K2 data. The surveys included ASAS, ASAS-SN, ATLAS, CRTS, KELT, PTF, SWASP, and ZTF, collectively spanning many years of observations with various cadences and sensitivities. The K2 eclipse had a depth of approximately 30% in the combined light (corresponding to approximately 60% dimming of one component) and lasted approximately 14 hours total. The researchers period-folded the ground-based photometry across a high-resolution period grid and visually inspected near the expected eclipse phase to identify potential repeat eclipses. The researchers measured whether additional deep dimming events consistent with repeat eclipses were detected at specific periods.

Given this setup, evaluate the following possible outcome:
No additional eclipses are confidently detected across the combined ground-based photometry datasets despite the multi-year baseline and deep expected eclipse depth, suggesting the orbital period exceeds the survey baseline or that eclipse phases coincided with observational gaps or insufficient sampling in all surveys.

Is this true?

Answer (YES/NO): YES